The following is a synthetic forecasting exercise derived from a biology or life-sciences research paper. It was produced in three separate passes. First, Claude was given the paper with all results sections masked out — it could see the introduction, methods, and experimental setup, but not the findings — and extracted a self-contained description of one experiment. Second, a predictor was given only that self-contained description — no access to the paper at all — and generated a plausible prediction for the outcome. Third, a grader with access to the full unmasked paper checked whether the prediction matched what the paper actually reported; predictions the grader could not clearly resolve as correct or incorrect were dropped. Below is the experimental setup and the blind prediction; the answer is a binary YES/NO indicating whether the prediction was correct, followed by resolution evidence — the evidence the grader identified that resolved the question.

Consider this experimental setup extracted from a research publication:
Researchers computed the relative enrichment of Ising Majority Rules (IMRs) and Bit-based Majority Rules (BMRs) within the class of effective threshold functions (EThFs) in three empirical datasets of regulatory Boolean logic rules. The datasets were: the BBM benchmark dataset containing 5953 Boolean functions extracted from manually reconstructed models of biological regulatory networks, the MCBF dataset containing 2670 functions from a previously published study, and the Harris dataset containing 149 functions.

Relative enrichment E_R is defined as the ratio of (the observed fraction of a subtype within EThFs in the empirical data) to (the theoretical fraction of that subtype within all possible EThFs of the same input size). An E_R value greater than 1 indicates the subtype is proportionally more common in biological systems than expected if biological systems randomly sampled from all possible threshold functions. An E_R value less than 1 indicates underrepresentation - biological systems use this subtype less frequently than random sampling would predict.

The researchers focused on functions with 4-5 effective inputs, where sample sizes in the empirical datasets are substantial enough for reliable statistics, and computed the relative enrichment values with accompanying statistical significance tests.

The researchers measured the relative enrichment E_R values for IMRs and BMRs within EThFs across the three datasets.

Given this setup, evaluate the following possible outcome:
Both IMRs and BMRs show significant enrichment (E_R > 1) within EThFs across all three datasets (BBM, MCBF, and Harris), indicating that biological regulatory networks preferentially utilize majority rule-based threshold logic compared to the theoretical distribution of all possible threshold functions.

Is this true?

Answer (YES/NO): NO